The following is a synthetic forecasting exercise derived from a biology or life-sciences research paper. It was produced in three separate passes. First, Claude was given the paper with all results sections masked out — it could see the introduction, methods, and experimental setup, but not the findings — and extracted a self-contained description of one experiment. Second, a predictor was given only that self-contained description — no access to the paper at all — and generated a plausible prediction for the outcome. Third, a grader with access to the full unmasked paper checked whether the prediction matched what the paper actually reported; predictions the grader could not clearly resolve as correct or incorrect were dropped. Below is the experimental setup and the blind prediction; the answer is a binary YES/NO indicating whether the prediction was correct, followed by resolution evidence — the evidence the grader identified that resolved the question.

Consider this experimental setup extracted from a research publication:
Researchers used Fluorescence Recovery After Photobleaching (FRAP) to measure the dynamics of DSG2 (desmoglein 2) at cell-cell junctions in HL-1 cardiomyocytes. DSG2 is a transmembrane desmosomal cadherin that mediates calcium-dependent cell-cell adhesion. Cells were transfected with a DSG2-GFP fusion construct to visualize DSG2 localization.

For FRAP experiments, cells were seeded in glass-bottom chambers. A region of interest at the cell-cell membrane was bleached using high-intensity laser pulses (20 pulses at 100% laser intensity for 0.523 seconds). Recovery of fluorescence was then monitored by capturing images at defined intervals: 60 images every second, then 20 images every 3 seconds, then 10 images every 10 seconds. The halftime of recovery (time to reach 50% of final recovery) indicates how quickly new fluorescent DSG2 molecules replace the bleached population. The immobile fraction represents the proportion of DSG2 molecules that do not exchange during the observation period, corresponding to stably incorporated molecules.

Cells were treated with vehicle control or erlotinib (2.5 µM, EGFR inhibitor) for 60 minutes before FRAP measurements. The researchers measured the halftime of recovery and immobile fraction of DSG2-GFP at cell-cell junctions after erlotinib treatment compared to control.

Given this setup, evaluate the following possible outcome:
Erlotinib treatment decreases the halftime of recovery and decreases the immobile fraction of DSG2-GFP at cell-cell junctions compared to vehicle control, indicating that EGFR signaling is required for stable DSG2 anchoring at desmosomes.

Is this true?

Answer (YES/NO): NO